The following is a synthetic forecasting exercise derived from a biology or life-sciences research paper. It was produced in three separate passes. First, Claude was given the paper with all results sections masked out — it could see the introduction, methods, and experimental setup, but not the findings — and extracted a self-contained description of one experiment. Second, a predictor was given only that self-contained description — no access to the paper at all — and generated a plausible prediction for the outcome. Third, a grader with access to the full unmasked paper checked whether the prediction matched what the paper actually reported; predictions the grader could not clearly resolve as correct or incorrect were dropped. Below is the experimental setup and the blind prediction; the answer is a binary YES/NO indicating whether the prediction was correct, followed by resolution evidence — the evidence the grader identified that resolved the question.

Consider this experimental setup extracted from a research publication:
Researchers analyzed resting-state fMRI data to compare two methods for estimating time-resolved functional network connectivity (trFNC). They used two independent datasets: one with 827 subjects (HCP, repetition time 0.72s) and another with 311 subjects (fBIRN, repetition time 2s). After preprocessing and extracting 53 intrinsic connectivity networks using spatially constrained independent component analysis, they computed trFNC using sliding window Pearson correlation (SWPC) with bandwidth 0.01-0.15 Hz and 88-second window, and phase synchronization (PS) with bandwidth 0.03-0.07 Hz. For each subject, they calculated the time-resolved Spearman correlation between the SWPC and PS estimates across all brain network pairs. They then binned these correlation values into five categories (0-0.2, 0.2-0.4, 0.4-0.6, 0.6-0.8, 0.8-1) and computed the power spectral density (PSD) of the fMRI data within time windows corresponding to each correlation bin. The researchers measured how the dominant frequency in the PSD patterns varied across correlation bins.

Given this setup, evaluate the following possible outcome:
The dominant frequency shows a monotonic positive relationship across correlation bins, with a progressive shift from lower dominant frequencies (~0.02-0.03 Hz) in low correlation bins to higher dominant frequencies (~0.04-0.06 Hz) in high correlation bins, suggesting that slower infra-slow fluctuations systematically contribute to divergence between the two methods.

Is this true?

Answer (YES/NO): NO